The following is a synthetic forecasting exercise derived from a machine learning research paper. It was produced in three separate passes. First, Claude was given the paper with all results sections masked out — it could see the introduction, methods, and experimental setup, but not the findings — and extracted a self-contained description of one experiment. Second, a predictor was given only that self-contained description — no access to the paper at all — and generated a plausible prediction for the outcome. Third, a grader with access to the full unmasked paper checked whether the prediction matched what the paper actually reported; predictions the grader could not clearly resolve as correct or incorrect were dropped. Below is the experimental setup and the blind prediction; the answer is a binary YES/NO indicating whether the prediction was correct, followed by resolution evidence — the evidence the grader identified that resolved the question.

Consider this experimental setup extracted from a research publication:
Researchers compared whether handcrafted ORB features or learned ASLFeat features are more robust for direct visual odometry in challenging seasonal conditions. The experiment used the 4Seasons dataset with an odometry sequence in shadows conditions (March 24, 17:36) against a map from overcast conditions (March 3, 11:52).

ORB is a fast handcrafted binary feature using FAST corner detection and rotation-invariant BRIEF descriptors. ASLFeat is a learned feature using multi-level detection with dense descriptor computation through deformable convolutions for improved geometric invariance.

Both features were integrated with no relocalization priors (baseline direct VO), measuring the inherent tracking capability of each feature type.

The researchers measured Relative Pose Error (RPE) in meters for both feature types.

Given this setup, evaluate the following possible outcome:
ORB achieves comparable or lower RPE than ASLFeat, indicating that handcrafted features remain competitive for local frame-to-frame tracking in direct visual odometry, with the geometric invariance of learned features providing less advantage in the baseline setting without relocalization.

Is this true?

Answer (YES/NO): NO